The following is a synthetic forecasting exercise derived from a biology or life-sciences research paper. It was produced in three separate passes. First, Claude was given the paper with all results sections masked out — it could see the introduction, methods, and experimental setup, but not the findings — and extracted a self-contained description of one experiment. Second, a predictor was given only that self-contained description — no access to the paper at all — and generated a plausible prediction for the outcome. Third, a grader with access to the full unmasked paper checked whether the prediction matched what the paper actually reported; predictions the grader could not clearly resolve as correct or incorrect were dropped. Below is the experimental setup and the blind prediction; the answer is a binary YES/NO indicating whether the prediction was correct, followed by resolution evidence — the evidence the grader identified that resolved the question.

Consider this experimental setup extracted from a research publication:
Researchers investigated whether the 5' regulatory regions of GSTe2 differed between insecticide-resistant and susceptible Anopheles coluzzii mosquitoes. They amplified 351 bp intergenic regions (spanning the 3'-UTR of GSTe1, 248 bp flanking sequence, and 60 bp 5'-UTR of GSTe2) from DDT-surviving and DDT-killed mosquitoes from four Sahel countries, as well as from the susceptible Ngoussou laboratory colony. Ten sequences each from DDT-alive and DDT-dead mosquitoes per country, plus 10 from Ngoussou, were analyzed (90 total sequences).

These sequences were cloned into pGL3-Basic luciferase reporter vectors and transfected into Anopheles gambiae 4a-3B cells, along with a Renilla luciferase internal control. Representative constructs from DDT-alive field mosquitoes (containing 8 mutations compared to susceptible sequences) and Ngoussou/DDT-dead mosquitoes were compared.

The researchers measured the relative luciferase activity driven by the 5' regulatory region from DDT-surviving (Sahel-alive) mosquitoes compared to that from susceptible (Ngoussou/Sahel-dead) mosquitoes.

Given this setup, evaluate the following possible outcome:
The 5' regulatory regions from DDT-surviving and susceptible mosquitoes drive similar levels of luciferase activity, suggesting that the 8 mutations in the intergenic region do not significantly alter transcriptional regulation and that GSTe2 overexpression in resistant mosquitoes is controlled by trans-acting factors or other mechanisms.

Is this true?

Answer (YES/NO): NO